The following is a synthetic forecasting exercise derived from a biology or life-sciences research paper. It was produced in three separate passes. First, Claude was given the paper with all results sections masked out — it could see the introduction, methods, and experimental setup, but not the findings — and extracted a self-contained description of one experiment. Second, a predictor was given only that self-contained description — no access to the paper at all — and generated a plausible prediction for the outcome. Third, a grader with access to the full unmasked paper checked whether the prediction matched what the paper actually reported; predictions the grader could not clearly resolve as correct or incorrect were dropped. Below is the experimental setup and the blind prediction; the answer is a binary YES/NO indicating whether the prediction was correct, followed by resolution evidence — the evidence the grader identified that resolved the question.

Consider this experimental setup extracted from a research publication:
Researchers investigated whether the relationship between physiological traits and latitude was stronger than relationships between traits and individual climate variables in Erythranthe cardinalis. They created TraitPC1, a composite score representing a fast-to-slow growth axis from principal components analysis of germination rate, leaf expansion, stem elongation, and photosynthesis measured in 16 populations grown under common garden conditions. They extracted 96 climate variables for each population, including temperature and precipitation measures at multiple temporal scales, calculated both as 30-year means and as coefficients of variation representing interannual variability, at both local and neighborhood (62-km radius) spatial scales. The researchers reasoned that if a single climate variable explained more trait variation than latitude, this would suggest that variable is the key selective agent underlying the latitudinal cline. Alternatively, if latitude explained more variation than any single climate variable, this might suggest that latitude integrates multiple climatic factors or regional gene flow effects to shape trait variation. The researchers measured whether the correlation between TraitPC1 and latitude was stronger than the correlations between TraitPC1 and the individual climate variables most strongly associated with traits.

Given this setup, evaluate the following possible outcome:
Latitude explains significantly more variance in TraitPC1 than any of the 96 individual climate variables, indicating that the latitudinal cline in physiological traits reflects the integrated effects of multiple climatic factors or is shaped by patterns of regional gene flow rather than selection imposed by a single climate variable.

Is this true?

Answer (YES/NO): NO